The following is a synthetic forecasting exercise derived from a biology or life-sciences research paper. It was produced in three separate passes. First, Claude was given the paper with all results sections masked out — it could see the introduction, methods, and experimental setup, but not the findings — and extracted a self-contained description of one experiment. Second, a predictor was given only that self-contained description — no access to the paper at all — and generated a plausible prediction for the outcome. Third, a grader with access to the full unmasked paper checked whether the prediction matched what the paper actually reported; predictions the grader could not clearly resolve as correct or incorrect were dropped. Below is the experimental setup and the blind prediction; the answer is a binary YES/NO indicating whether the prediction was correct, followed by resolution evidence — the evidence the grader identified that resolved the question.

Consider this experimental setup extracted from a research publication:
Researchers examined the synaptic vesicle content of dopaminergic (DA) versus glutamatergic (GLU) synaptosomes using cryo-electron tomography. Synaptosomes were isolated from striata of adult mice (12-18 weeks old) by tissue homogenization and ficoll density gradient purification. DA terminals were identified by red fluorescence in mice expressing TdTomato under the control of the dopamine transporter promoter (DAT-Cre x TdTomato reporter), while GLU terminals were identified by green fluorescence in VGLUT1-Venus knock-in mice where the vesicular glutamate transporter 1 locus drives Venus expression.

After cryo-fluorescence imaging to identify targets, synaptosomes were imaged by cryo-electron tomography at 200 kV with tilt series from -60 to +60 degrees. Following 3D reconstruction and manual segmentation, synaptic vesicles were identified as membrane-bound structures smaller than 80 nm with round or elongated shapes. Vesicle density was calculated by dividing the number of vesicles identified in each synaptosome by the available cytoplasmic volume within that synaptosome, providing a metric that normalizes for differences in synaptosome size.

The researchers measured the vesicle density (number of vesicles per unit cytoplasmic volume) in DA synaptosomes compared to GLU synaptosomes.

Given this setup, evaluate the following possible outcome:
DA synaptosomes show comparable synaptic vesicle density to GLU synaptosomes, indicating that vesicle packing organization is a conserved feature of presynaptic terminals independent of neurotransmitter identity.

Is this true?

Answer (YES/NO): NO